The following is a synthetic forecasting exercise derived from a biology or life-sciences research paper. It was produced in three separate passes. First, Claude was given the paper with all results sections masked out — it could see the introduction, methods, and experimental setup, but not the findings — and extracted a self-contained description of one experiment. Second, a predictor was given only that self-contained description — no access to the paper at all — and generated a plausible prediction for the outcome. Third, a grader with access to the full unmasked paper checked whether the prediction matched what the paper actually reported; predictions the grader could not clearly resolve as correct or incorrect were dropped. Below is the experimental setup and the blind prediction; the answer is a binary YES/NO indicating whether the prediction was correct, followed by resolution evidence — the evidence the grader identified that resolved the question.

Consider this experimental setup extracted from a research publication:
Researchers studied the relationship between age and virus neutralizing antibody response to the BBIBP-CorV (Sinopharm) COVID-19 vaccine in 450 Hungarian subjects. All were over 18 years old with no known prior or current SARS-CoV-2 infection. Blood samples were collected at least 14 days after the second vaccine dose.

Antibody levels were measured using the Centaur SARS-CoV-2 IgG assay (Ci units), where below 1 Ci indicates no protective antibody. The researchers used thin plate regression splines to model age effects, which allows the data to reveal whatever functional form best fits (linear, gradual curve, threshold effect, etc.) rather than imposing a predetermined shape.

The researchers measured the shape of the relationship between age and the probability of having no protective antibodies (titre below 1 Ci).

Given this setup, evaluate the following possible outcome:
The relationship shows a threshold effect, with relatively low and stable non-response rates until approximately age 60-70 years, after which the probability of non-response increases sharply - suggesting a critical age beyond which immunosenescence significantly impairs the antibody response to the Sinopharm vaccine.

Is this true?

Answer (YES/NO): NO